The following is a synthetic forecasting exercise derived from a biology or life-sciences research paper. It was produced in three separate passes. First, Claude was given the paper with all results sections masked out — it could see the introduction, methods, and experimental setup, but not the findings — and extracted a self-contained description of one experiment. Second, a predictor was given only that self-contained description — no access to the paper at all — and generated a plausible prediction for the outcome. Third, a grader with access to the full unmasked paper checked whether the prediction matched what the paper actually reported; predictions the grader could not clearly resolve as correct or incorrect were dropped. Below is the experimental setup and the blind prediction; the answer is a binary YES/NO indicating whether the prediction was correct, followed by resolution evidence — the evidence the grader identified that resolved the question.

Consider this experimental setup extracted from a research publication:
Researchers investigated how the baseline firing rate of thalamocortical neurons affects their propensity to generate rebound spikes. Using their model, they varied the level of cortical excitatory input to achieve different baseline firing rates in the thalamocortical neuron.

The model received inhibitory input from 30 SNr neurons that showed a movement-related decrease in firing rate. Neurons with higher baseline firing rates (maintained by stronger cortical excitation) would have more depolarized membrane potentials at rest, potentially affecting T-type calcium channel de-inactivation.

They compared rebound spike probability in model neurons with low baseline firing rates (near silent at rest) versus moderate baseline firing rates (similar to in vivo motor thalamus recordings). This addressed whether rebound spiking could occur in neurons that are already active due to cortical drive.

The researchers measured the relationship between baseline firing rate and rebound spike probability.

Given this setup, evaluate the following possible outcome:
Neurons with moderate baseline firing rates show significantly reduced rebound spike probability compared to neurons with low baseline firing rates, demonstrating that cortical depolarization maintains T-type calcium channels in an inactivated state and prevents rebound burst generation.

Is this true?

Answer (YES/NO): NO